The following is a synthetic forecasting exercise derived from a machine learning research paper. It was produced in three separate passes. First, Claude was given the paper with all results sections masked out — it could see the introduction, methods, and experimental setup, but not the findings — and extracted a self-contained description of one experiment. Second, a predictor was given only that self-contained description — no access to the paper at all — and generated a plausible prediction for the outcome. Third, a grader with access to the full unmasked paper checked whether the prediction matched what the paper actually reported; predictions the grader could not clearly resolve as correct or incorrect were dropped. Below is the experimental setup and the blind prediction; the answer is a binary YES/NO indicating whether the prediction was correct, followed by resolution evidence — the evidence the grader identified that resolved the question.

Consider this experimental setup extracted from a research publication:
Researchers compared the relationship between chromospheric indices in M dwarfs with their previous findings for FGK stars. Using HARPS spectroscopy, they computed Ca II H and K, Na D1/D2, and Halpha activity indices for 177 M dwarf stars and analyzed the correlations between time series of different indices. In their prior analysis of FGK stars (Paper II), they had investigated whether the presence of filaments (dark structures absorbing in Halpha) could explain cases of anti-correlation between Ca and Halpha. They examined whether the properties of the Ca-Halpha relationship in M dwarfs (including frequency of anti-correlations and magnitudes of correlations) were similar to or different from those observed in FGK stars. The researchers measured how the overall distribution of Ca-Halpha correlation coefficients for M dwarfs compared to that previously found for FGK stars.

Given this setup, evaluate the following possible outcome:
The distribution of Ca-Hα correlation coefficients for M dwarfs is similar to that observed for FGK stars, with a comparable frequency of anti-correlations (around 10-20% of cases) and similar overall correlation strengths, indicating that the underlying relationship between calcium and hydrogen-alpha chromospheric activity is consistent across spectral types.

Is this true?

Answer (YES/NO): NO